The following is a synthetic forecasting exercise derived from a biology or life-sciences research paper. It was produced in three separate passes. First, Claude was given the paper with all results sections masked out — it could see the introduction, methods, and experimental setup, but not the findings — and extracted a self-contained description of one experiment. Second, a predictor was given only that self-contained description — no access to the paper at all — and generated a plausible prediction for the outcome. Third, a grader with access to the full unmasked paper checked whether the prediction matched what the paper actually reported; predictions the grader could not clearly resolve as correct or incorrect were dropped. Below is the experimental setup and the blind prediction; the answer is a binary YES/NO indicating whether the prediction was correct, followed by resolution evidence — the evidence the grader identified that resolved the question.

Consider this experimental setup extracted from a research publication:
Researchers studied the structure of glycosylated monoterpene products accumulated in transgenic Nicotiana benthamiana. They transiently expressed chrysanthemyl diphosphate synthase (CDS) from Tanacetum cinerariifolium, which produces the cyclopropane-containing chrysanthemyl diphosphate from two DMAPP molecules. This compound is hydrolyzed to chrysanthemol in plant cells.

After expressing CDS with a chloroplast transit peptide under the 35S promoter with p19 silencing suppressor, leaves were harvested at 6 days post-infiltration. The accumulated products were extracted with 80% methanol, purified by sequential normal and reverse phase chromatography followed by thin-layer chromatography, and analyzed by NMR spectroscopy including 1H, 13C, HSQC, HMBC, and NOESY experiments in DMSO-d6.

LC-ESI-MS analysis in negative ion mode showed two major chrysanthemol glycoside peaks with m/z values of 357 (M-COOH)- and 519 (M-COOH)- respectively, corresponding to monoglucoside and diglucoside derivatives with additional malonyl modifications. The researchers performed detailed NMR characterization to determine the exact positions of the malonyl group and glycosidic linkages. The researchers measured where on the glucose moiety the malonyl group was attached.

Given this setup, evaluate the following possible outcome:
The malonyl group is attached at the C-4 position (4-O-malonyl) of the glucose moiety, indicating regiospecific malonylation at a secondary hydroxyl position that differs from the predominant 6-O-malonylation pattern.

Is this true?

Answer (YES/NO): NO